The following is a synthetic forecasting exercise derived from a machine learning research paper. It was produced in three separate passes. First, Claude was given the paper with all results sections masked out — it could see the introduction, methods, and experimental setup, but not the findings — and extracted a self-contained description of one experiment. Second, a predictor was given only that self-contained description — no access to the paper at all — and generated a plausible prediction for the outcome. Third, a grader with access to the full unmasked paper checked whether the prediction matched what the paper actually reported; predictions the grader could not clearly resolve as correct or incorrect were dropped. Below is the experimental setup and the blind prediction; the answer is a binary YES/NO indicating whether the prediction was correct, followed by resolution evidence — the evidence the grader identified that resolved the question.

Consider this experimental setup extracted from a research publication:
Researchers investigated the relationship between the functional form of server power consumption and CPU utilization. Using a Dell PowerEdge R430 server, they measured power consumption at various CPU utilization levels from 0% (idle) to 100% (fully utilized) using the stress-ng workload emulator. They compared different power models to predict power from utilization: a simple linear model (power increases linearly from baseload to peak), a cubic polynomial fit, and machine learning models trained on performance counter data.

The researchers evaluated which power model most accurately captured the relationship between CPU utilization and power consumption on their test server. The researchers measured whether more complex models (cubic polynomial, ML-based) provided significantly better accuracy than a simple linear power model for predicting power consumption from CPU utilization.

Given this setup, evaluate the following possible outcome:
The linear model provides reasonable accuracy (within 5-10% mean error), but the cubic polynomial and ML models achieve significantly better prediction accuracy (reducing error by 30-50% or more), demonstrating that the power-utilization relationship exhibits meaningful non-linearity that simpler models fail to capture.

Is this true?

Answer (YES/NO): NO